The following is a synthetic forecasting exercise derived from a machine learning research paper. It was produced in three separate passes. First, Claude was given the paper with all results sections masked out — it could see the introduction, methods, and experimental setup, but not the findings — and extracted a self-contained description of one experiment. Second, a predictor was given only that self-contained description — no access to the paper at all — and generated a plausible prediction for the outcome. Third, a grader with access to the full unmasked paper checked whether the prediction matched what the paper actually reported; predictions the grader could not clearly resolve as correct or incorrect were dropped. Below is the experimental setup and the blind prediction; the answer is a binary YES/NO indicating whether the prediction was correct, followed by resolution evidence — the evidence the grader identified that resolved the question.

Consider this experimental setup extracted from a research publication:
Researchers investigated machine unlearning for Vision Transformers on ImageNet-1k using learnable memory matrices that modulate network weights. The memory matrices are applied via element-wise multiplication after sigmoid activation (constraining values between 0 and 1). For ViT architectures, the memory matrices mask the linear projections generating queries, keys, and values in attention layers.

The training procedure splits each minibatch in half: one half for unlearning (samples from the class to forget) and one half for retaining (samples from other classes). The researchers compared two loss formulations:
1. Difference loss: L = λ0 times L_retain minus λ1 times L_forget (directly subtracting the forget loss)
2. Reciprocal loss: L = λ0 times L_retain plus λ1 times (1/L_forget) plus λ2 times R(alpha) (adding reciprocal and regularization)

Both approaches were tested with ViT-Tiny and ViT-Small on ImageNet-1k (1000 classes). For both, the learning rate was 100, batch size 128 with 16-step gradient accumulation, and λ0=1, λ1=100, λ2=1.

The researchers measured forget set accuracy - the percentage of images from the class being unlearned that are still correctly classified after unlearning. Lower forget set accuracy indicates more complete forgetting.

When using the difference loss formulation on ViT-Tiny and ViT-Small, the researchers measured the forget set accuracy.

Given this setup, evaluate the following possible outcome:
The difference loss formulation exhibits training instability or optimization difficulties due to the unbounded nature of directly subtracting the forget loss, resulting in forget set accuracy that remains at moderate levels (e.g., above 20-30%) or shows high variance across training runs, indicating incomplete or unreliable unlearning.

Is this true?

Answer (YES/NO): NO